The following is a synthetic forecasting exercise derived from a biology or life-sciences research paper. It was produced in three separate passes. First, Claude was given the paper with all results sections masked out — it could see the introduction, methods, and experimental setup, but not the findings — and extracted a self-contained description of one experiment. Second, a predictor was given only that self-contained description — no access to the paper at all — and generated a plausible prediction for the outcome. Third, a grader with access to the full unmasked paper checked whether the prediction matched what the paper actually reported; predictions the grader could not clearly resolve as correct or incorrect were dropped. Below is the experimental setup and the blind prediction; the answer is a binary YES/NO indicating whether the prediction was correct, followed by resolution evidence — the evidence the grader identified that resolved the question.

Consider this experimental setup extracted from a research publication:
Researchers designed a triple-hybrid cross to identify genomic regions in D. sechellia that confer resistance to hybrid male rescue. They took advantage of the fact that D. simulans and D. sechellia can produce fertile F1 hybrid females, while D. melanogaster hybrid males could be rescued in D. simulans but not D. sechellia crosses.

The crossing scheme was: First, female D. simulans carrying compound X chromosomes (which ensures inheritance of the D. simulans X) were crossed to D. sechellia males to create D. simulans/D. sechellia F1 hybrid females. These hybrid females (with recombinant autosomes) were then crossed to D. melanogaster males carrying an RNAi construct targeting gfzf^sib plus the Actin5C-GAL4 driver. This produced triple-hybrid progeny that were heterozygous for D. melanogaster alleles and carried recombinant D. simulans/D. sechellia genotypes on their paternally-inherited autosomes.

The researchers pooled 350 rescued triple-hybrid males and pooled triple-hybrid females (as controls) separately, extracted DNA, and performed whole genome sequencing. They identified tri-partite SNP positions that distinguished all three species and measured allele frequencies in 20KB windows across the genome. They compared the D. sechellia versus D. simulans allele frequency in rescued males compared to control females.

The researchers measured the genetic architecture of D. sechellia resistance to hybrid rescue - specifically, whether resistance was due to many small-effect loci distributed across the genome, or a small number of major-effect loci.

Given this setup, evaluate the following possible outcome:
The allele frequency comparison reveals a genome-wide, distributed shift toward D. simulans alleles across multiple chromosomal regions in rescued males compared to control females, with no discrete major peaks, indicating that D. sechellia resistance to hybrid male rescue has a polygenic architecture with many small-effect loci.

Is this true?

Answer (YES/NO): NO